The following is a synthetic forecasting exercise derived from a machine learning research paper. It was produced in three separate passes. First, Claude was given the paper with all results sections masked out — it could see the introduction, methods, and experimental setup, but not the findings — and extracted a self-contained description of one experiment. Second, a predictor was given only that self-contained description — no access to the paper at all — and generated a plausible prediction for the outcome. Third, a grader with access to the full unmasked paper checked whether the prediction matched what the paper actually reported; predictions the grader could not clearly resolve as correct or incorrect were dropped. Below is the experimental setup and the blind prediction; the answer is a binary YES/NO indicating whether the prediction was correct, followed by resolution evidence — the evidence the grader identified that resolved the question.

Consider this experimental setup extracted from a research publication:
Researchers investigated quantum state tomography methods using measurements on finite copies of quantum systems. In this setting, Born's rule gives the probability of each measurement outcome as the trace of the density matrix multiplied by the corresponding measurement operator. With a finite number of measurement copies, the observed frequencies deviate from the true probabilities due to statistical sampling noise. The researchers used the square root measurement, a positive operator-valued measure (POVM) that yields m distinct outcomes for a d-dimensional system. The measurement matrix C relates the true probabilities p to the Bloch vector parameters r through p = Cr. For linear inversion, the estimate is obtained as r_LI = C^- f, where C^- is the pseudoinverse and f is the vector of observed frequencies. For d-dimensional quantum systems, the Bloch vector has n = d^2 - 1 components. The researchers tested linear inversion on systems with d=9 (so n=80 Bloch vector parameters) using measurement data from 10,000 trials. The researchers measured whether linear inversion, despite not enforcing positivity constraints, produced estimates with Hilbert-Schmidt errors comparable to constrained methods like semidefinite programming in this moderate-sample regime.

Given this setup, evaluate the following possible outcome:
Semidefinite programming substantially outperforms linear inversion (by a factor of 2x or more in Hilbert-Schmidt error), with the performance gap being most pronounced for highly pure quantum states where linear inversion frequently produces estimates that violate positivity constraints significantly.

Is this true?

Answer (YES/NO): NO